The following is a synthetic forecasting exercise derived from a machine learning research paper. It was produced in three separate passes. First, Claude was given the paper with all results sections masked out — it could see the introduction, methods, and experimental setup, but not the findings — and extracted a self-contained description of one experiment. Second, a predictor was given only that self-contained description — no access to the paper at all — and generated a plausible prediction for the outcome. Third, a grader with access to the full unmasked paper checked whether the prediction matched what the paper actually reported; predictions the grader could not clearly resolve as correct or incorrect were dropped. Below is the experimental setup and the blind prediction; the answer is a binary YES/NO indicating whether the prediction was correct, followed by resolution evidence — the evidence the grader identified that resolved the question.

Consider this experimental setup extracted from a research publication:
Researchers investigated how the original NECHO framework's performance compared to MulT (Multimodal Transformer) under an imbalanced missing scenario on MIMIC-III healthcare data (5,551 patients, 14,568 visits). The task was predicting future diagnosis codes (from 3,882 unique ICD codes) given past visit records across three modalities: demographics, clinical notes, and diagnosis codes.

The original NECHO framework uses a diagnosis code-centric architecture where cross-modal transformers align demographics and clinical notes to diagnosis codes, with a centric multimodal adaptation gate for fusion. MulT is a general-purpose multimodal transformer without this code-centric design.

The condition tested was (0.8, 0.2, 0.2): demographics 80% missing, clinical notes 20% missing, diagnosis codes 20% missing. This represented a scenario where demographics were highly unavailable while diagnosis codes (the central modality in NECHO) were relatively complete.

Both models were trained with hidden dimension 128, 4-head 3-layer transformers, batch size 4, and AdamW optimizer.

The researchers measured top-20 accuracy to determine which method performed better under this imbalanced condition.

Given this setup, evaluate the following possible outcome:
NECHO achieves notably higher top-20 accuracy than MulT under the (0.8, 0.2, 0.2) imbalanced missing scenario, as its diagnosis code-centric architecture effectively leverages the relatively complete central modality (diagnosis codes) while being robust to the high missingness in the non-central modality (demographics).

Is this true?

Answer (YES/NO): NO